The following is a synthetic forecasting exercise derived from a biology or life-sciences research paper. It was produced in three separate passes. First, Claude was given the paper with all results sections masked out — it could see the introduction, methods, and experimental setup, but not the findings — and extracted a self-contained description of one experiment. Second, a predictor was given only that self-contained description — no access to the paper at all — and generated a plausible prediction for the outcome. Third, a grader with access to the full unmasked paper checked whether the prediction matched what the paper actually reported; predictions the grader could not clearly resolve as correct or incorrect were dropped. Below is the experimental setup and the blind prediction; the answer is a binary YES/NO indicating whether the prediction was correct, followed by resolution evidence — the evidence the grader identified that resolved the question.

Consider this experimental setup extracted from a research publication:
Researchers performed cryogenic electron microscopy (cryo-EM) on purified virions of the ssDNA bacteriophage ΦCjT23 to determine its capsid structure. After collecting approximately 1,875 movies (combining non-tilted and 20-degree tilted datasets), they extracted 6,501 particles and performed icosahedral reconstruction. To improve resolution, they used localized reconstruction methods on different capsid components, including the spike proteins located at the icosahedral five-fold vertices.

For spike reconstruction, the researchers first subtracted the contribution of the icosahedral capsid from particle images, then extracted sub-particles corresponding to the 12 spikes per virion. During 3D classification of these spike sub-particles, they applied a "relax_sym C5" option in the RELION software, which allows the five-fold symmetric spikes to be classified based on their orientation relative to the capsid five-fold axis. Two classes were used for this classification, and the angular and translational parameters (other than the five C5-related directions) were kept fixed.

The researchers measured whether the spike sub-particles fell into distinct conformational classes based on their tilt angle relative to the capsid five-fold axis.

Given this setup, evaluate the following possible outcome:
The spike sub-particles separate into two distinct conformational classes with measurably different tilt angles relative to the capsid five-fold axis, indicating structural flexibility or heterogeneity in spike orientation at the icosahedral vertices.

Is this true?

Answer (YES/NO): YES